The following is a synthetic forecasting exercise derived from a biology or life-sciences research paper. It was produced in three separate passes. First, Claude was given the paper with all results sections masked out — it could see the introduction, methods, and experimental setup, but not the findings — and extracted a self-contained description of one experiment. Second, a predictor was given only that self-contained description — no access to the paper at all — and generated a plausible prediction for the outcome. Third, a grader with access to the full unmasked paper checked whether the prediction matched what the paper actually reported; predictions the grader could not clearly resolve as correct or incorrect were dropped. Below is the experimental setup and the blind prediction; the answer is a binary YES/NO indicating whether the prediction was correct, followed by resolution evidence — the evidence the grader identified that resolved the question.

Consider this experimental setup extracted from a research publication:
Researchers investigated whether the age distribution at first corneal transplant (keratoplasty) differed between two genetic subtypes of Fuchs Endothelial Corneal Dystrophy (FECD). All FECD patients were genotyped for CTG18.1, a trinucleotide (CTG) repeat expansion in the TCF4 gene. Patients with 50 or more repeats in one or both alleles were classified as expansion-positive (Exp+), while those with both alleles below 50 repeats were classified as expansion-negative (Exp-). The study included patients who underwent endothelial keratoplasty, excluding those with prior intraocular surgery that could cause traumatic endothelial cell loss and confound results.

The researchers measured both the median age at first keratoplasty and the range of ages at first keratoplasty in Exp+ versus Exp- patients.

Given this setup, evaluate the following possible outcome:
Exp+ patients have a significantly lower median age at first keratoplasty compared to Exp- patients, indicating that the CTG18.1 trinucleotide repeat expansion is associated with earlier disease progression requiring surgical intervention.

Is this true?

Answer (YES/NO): NO